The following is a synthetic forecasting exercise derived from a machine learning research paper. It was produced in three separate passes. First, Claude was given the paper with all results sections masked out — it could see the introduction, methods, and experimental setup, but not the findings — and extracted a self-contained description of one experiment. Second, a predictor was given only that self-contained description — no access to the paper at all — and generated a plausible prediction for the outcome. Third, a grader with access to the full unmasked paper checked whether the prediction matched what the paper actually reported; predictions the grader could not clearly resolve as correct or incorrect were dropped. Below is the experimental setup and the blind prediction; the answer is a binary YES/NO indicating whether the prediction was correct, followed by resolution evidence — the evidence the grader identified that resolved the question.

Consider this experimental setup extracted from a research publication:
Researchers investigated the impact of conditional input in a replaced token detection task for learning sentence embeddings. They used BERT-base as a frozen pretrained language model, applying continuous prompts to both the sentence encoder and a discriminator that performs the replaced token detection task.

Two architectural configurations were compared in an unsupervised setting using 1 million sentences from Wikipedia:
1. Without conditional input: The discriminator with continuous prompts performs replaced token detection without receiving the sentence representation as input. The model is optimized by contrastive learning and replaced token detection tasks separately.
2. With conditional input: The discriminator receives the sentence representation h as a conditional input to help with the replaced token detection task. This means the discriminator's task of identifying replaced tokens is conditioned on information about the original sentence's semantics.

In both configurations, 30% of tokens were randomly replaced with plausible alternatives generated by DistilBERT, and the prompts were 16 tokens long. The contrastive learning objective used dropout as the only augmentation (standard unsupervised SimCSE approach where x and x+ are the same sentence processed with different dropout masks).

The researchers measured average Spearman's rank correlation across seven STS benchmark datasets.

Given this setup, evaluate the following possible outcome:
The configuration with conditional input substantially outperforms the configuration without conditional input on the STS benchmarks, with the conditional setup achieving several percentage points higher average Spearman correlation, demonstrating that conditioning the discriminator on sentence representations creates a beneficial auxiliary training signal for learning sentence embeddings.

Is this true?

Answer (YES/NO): NO